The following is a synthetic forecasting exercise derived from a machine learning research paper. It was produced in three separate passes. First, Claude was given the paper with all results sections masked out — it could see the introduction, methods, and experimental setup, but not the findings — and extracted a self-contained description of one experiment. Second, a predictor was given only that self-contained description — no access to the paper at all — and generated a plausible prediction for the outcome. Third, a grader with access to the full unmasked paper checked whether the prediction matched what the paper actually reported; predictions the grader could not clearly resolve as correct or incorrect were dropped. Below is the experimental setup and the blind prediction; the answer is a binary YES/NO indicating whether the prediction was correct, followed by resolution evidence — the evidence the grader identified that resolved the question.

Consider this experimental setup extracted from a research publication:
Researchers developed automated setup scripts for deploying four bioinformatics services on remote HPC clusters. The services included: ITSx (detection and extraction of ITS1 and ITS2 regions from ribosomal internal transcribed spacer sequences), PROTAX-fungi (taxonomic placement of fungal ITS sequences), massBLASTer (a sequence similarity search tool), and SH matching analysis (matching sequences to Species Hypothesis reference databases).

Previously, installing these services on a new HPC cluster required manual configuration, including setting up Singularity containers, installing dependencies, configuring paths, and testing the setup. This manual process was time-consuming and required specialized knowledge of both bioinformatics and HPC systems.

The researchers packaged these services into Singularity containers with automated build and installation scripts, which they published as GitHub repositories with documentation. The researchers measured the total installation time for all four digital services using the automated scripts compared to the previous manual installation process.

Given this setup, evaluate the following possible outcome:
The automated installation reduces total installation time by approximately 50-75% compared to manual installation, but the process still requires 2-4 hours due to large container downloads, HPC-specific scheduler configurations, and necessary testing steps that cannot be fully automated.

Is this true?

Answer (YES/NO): NO